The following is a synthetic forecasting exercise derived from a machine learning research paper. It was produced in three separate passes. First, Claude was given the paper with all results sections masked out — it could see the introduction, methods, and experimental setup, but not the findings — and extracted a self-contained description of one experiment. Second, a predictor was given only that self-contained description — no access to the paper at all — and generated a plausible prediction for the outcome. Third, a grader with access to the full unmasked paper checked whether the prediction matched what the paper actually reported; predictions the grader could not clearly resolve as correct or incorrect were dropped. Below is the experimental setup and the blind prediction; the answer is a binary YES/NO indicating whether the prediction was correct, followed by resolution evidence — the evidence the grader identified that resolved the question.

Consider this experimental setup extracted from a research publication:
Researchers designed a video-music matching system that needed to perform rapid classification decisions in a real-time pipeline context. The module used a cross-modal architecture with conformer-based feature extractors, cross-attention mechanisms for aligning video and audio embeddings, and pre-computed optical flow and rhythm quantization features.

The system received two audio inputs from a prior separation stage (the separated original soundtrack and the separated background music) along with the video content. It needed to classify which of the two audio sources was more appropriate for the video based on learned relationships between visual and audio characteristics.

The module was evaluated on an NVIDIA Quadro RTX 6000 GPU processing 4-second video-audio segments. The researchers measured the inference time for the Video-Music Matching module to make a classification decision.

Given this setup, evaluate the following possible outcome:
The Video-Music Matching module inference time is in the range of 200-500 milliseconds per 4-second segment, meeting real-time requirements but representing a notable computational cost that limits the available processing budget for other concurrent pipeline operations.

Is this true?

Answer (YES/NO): NO